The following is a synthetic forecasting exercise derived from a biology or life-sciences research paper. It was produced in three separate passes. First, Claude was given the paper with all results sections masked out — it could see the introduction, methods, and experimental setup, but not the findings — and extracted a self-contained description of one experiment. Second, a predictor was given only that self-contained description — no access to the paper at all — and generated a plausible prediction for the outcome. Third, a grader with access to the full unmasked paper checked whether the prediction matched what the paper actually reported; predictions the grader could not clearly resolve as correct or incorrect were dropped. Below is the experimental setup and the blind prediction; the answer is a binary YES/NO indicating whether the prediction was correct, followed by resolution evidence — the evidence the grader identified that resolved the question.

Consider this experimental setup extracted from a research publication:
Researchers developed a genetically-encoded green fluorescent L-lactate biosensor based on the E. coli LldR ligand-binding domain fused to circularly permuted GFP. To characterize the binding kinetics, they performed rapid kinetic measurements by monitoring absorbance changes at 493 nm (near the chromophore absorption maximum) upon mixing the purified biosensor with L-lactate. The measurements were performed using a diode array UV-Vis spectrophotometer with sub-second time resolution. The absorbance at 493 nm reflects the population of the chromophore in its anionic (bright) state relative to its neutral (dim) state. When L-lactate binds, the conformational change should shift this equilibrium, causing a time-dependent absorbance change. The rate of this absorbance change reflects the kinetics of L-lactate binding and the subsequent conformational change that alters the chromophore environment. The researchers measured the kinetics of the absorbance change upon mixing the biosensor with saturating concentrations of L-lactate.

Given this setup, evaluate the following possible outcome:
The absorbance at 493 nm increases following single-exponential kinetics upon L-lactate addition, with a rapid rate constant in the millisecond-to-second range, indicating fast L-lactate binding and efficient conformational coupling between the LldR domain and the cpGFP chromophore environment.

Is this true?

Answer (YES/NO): NO